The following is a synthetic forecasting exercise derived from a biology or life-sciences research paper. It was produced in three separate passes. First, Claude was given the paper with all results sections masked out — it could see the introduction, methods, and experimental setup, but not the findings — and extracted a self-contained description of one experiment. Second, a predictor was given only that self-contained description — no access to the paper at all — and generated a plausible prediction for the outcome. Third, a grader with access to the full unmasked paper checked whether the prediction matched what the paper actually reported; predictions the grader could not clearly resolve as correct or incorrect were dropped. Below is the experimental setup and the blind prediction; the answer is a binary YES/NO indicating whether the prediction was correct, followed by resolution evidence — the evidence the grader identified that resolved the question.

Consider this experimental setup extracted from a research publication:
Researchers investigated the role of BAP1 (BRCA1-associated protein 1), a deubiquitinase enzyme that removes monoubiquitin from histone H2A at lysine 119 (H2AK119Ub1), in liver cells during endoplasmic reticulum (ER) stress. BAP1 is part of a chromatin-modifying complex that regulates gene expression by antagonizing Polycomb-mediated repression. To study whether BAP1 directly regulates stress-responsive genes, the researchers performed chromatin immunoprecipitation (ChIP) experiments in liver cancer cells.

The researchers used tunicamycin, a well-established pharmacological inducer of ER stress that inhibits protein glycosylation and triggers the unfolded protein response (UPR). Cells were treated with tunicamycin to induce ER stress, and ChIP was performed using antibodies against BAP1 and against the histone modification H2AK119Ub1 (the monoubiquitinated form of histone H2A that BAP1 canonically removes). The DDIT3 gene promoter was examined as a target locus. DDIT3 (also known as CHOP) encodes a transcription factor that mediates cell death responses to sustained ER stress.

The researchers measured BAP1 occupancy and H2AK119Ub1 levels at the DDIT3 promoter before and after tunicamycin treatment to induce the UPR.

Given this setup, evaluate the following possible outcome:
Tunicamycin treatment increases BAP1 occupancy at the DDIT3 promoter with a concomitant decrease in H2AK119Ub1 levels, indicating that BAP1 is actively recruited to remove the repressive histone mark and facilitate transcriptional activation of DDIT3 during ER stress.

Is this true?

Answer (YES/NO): NO